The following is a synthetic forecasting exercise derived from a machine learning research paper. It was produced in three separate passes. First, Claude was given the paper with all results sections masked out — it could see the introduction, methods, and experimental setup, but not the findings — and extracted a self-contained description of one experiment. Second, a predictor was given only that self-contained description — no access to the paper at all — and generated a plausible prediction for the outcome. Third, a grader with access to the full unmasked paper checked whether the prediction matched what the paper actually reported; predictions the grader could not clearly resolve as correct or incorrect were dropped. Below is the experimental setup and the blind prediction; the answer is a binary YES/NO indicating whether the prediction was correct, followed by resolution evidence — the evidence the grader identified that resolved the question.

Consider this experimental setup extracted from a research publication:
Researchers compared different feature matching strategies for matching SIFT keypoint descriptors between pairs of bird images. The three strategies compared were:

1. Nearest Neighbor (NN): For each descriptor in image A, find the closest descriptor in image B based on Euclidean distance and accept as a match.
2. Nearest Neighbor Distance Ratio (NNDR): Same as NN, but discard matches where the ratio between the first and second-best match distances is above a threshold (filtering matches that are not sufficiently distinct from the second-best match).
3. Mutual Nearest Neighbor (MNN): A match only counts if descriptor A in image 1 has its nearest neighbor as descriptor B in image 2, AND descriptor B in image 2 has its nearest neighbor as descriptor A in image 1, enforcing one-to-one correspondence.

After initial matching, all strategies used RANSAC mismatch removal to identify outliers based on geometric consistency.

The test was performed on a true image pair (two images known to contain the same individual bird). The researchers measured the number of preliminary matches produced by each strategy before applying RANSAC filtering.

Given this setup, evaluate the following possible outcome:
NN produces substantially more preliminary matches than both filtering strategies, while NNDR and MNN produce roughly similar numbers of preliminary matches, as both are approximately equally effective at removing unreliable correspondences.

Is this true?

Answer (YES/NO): NO